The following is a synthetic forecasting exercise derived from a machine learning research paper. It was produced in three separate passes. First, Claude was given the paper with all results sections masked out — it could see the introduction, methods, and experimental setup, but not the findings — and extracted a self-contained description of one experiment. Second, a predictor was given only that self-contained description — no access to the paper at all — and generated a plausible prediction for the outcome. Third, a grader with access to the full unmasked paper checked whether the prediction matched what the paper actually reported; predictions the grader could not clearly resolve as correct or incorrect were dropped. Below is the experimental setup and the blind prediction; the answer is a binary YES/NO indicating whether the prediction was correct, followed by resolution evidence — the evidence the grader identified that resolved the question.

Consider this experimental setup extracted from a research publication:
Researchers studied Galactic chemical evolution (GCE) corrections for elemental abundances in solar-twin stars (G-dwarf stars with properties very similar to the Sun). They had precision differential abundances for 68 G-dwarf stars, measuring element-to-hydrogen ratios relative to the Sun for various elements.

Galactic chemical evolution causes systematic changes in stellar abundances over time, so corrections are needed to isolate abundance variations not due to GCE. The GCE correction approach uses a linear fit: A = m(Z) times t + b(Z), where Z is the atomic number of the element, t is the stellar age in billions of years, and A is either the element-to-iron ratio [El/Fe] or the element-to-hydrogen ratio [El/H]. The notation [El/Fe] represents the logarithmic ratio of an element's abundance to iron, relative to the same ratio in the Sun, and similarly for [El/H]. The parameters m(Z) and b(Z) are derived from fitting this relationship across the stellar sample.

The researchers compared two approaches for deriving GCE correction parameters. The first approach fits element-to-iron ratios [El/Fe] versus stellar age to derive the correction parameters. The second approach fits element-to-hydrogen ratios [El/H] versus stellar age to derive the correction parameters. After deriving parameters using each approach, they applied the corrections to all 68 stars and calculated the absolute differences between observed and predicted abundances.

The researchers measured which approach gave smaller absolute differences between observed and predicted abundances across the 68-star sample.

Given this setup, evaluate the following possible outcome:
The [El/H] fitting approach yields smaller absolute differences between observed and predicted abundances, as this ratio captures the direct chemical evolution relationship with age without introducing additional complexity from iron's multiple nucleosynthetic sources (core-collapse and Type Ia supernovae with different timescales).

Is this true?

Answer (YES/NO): NO